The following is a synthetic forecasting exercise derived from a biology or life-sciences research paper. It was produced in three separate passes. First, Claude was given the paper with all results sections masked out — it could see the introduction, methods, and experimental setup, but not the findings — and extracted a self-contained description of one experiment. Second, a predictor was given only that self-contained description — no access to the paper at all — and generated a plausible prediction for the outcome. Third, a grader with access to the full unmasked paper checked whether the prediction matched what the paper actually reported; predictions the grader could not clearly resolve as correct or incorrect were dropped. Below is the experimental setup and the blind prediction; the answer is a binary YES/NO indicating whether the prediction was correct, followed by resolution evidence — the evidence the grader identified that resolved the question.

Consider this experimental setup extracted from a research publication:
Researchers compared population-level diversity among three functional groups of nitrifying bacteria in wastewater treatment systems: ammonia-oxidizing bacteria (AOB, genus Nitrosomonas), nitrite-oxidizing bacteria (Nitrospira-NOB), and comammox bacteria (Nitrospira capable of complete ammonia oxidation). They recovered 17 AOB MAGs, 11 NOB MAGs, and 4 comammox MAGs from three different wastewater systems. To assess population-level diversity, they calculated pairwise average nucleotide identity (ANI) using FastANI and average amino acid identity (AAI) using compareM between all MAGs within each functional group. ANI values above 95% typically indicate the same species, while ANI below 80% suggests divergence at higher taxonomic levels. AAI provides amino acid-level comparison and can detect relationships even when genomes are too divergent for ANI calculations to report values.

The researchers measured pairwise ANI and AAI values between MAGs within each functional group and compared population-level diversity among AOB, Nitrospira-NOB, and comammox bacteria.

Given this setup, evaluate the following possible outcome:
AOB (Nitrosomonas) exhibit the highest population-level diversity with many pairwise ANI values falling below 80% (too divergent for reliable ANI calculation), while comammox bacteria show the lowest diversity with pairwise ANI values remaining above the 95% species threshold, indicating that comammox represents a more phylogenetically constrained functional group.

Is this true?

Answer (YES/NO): YES